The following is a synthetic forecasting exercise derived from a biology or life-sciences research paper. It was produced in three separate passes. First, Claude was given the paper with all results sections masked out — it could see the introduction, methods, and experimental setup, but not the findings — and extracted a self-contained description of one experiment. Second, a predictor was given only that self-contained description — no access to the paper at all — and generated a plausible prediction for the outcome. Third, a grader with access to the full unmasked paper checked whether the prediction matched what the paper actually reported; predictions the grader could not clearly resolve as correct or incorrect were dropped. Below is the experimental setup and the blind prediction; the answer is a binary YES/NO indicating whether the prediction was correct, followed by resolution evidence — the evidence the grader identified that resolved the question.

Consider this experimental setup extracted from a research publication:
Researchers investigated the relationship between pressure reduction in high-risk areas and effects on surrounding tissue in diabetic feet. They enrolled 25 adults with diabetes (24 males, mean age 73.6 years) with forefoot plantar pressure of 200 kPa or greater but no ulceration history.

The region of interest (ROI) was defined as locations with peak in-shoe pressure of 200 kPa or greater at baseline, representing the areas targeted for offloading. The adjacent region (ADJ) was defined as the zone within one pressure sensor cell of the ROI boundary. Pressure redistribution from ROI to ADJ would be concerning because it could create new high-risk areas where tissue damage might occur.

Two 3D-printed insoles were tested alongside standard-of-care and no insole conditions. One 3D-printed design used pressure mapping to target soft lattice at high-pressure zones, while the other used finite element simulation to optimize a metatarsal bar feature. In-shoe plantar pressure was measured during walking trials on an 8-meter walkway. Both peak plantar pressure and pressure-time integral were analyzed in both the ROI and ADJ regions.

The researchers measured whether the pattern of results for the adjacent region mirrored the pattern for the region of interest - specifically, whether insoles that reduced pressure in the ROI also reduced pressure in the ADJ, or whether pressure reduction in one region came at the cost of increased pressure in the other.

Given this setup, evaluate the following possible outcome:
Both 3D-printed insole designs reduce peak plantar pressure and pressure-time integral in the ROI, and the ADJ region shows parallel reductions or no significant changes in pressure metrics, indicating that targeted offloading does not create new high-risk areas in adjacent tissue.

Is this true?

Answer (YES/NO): YES